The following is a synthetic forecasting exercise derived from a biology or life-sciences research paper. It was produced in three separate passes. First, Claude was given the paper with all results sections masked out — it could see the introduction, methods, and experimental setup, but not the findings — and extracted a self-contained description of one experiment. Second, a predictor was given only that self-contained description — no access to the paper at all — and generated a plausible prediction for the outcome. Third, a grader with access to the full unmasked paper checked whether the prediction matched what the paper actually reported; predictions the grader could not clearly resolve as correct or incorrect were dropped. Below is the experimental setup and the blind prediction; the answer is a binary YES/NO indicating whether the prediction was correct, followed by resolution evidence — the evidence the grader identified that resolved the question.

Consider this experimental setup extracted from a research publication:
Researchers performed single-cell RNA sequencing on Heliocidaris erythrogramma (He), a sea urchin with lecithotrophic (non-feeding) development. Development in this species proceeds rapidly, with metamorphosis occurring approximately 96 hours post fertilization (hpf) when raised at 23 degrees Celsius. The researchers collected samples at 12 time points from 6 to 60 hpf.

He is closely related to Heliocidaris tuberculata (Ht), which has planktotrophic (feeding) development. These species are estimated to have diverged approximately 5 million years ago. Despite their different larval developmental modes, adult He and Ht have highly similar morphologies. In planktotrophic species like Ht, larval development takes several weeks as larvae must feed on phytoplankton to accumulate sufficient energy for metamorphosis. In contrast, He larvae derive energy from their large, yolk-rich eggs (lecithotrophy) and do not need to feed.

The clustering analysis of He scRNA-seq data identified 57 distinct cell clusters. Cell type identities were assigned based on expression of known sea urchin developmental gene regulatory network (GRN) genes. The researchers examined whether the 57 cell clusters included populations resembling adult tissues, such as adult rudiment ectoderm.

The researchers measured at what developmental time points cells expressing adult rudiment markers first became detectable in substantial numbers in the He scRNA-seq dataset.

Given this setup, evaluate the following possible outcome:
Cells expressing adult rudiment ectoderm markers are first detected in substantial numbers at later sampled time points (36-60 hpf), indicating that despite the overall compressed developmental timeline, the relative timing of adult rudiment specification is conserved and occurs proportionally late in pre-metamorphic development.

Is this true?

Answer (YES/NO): YES